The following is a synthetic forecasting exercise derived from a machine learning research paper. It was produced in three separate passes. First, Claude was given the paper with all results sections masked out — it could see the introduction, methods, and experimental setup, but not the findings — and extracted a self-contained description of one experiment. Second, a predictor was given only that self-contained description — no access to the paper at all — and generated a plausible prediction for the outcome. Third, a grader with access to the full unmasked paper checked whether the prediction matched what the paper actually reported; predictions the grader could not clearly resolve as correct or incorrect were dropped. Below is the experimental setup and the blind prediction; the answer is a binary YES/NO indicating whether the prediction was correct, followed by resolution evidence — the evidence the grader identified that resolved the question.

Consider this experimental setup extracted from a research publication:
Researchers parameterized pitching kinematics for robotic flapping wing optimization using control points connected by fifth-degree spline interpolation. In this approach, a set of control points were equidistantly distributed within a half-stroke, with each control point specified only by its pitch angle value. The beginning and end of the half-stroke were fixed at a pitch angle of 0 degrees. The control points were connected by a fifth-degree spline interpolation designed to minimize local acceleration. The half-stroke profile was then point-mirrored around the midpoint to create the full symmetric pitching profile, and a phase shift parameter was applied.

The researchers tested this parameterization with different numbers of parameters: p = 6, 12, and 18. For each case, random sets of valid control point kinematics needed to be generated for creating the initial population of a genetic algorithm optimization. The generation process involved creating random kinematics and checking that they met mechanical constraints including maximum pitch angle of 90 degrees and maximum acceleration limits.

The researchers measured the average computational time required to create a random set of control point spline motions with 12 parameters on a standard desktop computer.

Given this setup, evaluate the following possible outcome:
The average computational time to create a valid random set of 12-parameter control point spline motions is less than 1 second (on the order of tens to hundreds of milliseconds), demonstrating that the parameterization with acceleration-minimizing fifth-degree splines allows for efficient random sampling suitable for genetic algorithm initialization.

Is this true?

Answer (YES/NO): NO